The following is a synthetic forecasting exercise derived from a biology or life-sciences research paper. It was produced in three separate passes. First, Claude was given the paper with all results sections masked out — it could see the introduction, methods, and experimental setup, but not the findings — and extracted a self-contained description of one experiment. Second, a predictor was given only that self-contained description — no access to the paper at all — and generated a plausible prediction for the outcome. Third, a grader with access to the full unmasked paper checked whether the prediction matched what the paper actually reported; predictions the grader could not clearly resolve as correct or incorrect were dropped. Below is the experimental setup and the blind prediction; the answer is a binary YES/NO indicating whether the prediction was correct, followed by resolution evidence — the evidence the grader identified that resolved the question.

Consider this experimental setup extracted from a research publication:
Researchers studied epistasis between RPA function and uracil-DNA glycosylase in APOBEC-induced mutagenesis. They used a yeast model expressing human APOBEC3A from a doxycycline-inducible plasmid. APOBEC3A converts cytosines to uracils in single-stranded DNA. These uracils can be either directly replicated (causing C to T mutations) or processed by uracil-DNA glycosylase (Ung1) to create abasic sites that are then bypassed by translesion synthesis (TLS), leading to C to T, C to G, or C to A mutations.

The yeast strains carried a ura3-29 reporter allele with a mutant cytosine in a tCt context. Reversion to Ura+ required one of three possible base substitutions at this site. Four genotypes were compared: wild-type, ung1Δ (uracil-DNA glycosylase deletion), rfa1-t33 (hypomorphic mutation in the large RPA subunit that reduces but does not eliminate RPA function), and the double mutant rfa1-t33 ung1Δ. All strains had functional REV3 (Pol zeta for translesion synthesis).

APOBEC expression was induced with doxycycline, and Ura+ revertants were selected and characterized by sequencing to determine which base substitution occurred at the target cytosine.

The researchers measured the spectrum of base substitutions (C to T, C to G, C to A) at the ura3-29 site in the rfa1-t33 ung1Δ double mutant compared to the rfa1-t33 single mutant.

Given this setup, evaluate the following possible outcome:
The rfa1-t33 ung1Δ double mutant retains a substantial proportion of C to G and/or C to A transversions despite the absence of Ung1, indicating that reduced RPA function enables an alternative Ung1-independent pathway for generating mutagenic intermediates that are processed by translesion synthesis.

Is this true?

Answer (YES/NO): NO